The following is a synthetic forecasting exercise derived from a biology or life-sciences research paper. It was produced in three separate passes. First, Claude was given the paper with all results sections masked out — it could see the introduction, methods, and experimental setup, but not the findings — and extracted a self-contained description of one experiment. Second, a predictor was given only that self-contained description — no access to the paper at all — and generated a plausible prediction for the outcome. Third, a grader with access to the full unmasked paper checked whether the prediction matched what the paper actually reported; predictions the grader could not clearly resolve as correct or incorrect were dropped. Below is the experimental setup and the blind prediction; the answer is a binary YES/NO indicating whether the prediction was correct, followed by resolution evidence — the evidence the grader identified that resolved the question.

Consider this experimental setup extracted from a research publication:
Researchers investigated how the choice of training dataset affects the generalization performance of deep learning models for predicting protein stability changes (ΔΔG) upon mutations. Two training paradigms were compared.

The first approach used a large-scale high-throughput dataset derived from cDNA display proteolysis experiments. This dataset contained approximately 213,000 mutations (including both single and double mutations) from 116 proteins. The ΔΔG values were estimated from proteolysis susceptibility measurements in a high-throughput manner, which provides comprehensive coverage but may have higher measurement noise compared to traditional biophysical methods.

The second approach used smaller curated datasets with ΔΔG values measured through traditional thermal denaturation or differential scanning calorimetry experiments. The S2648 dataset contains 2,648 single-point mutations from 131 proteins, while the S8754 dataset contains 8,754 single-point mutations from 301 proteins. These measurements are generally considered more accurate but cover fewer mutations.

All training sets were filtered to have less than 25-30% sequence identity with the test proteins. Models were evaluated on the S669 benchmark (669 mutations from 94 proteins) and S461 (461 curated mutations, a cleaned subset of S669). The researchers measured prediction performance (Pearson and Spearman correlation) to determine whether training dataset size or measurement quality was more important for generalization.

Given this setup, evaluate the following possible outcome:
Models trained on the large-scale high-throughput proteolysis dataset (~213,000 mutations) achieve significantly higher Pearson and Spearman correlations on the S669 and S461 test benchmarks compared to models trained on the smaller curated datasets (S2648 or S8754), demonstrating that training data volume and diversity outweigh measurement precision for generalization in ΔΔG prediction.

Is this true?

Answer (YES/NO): NO